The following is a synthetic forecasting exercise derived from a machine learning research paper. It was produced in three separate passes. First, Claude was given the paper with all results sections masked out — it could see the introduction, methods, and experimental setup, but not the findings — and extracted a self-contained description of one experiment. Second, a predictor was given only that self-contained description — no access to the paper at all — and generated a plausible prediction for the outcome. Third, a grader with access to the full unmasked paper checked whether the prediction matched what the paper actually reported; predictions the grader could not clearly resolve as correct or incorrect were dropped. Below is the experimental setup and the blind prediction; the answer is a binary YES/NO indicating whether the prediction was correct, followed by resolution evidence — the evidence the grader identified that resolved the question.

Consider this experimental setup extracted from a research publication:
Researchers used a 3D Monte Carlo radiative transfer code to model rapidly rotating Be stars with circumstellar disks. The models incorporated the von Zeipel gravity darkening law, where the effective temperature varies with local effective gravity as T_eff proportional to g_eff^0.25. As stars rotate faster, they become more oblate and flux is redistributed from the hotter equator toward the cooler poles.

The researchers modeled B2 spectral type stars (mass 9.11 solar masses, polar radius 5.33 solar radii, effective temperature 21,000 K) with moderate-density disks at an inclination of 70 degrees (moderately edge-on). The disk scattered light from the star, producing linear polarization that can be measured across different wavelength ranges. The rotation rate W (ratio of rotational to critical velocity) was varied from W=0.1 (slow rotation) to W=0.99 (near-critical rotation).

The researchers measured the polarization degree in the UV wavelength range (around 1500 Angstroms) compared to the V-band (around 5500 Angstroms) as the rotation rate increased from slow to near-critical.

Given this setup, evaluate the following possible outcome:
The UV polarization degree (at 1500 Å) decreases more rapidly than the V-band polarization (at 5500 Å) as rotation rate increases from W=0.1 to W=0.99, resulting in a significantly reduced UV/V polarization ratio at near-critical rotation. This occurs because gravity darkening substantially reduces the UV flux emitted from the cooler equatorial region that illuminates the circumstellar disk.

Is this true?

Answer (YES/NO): YES